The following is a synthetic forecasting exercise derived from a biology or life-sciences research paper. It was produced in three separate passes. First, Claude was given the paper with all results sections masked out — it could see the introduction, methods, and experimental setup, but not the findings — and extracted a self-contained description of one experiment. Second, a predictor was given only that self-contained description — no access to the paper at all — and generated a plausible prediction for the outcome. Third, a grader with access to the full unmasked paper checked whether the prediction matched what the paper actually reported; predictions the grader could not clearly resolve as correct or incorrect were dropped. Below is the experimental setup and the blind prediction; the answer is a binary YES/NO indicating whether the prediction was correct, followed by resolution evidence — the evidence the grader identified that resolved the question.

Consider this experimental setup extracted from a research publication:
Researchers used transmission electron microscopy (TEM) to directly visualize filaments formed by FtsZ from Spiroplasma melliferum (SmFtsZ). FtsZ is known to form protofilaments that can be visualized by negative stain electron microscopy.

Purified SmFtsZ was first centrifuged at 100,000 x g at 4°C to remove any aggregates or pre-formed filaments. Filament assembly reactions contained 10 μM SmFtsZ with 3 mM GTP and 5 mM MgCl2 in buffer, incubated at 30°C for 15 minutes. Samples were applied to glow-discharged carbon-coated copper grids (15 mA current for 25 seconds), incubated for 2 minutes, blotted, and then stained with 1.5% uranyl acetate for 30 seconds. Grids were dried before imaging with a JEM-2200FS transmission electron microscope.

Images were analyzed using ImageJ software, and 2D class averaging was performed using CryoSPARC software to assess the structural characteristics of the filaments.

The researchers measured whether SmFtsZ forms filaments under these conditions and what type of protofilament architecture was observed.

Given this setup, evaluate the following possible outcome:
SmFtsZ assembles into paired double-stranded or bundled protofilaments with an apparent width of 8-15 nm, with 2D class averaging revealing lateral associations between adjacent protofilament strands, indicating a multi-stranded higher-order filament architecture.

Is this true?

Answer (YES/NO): NO